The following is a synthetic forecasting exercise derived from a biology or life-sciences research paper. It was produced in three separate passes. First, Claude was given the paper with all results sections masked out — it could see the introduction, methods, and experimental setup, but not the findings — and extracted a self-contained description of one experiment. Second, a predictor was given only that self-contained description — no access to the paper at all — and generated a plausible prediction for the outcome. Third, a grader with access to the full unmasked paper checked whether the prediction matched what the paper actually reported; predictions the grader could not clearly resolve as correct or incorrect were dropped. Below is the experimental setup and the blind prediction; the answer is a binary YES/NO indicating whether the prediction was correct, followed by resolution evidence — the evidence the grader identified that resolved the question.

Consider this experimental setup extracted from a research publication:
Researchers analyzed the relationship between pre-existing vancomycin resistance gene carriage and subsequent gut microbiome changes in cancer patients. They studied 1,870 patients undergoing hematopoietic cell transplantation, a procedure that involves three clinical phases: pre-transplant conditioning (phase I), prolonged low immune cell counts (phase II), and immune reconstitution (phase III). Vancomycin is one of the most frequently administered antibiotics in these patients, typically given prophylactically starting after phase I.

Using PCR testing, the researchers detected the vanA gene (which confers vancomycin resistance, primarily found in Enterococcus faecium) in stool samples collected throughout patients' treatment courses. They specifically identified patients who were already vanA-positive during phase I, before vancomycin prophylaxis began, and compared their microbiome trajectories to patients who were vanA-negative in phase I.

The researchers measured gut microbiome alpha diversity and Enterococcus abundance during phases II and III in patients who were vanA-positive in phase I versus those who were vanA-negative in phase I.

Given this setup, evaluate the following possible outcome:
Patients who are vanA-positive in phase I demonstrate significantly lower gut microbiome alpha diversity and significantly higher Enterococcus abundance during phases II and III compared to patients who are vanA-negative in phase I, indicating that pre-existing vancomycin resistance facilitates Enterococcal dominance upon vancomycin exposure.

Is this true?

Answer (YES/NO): YES